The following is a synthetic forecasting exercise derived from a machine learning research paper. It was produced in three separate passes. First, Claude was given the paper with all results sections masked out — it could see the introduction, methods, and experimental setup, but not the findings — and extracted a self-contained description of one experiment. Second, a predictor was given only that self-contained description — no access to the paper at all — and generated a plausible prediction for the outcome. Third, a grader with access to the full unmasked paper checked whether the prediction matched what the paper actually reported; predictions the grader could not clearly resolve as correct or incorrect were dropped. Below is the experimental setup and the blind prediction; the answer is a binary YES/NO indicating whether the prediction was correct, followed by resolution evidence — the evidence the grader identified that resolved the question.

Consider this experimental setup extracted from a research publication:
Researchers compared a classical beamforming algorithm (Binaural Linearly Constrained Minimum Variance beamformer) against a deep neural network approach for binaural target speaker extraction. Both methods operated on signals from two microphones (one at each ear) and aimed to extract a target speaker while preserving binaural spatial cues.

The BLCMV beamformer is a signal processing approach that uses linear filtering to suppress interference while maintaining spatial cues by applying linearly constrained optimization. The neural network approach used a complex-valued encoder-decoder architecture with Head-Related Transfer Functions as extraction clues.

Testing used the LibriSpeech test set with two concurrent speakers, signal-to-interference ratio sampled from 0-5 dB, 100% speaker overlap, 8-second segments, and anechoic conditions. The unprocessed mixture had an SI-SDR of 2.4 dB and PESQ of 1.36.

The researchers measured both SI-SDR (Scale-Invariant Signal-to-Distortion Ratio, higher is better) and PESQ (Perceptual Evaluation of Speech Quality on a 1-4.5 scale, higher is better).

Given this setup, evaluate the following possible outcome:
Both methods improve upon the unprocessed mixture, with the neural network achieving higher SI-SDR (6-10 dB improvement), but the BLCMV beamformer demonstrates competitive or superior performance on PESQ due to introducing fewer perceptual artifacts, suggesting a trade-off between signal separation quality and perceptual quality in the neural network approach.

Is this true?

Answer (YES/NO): NO